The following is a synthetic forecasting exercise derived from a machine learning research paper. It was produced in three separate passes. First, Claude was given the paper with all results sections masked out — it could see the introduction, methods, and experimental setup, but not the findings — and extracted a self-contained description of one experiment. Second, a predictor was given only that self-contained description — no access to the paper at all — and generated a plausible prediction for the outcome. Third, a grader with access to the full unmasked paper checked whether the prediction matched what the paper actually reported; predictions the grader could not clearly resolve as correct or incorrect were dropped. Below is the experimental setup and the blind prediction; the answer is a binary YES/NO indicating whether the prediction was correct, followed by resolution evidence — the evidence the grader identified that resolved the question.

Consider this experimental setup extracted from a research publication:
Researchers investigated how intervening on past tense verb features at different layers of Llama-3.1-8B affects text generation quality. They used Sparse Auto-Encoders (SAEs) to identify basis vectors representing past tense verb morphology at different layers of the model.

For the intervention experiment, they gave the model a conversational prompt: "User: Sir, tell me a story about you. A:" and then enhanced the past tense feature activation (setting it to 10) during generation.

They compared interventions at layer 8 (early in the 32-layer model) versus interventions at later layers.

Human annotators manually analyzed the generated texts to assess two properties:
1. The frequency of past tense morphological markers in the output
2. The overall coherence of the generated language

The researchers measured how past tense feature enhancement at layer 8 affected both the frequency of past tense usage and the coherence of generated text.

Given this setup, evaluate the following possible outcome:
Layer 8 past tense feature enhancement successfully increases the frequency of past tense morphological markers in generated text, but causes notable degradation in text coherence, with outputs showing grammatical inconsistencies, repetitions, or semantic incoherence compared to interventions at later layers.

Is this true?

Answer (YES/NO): NO